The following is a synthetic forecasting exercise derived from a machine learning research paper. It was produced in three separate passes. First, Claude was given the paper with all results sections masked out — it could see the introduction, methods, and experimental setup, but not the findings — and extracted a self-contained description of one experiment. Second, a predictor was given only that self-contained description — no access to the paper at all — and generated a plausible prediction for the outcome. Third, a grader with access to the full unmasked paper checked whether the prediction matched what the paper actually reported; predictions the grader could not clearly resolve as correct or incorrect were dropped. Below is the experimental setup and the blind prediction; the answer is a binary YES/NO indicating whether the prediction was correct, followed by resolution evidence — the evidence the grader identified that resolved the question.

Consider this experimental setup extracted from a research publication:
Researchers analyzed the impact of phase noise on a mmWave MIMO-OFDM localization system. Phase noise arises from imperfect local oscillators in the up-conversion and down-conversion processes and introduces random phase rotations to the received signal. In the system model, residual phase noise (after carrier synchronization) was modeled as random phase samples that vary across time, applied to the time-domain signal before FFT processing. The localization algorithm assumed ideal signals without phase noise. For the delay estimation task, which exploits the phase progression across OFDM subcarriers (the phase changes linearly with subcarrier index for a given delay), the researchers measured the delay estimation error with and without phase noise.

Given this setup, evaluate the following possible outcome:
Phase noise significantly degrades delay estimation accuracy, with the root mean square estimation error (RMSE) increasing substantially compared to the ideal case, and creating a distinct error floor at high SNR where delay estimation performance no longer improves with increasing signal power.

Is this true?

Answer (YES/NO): YES